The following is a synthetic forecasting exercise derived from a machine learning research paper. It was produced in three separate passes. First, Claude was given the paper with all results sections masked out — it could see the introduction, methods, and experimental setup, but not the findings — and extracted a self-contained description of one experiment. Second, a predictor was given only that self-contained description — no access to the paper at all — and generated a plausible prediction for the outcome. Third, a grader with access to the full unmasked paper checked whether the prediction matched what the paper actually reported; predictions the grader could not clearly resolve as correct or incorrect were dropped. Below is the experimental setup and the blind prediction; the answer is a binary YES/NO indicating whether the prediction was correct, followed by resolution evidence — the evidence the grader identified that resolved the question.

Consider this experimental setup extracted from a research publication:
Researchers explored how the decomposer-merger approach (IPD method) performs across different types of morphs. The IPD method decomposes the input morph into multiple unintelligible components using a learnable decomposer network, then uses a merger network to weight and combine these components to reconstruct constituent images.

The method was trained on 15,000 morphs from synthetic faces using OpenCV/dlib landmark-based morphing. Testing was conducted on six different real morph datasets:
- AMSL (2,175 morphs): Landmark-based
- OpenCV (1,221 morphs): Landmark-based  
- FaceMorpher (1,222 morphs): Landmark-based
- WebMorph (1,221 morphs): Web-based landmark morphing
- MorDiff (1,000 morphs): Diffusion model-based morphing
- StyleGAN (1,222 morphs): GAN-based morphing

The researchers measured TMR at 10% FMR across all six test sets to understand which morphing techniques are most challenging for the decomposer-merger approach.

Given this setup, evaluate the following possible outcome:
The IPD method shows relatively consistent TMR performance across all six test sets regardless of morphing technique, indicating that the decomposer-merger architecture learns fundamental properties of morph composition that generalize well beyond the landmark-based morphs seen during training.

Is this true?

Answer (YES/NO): NO